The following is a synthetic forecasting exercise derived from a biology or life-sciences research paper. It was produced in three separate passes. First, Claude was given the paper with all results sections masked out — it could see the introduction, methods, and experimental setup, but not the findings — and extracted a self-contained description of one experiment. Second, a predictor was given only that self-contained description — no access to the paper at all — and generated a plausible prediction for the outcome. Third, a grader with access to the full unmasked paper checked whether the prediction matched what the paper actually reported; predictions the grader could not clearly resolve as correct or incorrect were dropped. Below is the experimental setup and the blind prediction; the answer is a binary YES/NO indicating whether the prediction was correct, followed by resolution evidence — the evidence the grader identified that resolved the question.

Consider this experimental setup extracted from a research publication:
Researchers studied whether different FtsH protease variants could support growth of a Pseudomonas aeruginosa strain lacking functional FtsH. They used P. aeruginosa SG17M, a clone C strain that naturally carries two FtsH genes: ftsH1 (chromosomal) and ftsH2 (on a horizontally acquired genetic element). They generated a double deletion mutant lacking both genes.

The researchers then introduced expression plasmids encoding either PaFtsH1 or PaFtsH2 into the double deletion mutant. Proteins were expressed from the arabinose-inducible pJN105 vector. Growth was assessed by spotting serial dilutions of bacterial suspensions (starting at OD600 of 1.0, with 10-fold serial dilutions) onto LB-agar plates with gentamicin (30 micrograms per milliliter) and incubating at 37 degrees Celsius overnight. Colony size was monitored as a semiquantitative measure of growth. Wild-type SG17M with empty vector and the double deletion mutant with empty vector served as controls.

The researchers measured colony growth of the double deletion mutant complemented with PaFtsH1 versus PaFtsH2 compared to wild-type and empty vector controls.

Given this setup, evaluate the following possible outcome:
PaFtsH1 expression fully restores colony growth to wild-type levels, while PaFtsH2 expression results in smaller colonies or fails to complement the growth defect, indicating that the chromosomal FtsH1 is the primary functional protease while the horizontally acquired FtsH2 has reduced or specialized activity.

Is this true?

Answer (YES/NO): NO